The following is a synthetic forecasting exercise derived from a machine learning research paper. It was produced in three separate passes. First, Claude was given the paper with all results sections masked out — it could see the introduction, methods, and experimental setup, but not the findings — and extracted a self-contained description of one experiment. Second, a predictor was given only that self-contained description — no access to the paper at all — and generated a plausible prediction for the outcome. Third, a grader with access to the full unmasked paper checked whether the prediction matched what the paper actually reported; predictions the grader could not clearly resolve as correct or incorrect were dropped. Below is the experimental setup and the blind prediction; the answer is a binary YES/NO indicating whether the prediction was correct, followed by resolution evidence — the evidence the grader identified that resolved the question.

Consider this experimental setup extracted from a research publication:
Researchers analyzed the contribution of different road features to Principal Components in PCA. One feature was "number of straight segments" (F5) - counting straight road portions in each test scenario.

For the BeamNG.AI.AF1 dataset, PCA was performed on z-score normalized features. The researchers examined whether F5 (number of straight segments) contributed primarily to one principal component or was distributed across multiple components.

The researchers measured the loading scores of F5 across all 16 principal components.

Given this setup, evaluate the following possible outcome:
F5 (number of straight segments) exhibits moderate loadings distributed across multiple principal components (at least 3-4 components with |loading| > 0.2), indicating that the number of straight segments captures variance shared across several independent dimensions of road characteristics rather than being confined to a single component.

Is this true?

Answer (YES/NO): NO